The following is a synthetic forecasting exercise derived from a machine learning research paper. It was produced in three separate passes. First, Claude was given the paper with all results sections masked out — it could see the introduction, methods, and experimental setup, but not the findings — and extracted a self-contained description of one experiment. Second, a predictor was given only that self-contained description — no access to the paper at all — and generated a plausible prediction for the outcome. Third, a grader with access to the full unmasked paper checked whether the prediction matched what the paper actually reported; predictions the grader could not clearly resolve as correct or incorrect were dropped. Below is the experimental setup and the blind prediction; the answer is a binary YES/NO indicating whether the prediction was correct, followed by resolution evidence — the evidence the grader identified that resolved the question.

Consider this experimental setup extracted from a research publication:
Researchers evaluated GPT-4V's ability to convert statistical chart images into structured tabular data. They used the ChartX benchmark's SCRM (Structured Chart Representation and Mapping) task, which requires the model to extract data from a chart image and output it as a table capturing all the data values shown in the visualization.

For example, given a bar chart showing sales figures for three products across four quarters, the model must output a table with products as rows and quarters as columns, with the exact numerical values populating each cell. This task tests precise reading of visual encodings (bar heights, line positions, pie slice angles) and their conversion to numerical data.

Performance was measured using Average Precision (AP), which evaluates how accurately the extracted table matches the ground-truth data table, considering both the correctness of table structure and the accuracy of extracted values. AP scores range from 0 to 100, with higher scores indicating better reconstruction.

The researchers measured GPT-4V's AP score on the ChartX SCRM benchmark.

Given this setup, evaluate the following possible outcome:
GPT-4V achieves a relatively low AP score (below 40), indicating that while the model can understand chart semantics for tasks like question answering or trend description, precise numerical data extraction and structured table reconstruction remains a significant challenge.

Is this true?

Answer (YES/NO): YES